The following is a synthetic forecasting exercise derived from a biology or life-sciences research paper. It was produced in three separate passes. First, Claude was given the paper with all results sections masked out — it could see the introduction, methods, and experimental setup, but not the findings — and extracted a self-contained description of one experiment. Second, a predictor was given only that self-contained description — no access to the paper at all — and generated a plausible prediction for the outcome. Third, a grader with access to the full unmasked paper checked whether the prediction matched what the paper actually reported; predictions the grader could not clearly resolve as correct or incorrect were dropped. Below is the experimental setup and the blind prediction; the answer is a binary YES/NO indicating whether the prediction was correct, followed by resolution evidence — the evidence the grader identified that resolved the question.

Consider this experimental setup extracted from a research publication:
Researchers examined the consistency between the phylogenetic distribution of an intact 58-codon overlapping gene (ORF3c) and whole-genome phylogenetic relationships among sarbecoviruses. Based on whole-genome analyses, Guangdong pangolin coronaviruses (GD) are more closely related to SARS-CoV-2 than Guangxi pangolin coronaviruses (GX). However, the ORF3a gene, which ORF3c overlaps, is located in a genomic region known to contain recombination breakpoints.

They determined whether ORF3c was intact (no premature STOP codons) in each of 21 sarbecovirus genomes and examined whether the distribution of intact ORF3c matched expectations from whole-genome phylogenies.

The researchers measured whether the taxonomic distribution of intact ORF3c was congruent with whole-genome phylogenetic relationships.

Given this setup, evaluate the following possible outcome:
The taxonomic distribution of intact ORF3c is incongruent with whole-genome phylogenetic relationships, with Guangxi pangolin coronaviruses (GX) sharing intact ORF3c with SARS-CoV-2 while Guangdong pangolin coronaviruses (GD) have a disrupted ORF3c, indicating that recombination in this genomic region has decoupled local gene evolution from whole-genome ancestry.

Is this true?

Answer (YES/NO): YES